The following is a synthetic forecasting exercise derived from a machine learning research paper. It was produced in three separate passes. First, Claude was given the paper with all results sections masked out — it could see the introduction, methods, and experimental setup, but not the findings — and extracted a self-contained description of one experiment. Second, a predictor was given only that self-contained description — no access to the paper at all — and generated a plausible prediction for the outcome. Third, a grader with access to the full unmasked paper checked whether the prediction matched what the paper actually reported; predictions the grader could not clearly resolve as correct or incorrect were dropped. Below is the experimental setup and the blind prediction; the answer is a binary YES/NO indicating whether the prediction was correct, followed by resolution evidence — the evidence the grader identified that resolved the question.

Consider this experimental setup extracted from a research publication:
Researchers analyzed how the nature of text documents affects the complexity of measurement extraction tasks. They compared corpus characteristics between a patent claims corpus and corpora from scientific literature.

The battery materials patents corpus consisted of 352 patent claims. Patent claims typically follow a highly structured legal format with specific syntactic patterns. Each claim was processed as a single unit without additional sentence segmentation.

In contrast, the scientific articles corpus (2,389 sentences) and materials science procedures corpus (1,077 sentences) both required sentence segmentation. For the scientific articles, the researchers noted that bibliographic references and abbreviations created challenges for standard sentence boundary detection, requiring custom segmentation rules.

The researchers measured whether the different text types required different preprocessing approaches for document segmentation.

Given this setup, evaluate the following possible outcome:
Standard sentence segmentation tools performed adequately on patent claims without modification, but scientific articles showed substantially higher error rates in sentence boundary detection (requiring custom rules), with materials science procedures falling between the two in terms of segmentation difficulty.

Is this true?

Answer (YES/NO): NO